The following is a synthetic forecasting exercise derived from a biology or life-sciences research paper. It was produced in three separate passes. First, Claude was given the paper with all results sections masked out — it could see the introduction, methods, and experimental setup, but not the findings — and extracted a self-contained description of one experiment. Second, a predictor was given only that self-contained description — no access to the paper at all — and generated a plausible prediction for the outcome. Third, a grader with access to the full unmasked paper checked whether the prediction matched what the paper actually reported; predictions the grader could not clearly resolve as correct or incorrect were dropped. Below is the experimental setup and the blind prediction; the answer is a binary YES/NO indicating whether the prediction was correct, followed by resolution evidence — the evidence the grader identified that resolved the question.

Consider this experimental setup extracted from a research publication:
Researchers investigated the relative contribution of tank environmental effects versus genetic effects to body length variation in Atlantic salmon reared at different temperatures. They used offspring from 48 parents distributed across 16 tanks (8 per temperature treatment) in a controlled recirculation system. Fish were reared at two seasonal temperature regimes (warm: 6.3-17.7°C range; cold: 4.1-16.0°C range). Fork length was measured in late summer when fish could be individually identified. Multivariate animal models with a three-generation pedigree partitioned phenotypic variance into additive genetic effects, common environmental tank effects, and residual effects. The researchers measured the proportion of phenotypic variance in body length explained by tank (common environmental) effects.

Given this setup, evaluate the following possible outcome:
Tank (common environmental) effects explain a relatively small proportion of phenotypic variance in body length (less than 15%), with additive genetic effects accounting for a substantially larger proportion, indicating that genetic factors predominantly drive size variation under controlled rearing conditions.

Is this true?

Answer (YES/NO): YES